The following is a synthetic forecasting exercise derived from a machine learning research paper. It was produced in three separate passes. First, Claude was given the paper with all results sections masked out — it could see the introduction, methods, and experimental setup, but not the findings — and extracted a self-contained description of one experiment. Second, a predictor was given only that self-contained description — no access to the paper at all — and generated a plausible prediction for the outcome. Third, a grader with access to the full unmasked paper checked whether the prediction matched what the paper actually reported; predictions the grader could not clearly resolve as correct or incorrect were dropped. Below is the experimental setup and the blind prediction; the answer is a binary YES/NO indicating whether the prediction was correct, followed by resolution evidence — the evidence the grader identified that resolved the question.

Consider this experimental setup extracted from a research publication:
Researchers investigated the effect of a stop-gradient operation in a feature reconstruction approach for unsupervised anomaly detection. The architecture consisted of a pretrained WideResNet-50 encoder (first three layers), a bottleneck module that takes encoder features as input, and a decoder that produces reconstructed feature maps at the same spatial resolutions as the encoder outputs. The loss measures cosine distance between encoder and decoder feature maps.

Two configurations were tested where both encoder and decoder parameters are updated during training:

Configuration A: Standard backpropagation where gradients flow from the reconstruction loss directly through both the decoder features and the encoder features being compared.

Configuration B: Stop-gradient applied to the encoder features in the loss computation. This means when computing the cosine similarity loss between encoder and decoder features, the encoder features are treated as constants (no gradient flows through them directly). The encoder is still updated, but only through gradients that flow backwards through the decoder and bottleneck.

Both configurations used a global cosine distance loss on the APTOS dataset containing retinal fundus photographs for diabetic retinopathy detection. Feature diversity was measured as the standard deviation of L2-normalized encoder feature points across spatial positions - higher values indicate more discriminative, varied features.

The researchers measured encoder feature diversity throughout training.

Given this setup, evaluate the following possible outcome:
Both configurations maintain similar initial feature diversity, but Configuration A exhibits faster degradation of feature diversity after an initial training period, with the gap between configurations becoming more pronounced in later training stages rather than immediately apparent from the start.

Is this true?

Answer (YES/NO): NO